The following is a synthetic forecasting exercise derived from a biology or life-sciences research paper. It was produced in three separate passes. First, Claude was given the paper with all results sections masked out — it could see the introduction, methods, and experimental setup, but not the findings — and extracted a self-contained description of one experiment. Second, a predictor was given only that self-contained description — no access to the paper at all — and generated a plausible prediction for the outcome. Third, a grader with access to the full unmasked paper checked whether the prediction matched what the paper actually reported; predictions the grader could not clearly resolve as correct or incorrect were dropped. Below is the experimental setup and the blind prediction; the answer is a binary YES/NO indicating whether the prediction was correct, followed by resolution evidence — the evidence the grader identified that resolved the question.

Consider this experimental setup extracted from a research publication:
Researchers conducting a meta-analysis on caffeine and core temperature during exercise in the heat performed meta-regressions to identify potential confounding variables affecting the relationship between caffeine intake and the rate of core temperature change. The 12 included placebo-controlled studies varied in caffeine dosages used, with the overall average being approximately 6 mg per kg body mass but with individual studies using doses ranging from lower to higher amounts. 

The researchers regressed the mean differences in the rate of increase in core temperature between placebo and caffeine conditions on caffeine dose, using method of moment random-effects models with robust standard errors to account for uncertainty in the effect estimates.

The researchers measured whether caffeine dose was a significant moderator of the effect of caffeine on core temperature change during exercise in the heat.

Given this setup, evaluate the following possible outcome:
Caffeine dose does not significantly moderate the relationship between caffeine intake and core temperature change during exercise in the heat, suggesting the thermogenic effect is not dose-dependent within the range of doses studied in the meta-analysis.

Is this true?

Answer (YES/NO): YES